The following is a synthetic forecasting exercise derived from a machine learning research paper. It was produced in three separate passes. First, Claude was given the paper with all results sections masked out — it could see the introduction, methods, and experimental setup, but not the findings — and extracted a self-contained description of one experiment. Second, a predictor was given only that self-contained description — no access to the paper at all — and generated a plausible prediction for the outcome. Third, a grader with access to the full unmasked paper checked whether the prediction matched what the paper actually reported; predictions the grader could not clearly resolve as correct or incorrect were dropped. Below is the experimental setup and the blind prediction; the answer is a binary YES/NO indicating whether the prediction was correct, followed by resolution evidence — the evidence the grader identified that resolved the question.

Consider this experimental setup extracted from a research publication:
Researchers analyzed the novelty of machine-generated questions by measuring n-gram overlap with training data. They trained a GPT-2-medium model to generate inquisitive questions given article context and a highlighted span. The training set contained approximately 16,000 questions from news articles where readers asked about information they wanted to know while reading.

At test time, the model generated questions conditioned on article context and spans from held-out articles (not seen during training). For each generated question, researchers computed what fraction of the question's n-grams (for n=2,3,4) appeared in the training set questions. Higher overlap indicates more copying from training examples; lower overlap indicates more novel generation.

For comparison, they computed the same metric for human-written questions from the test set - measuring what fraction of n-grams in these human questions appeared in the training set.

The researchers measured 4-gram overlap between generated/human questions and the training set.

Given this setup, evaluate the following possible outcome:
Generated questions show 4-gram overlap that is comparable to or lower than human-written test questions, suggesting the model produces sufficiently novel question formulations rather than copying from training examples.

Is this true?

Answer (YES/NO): NO